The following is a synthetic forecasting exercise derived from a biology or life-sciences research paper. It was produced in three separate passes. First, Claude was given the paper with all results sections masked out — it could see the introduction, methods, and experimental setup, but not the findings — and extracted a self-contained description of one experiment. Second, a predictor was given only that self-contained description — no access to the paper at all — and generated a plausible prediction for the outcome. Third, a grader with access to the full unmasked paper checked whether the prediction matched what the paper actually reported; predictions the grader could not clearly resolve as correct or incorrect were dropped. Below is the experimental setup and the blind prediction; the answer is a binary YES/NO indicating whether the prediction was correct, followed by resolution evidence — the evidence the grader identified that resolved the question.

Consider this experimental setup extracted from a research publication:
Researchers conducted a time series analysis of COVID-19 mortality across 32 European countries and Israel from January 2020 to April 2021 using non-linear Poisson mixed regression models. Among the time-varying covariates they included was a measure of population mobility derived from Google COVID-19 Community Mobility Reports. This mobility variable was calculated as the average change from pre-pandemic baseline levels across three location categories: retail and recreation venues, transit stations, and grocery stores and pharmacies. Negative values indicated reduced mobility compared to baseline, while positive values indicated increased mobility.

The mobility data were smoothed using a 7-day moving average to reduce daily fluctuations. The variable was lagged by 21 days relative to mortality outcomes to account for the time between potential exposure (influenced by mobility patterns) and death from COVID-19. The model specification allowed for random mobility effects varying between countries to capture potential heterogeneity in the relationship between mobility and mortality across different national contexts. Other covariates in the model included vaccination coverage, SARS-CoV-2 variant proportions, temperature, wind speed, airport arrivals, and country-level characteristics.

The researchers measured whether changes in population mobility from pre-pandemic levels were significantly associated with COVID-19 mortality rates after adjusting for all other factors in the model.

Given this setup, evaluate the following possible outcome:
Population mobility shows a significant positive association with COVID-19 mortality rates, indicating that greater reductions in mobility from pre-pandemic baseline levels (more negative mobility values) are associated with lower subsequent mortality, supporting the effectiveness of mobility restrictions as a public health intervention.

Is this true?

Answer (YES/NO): YES